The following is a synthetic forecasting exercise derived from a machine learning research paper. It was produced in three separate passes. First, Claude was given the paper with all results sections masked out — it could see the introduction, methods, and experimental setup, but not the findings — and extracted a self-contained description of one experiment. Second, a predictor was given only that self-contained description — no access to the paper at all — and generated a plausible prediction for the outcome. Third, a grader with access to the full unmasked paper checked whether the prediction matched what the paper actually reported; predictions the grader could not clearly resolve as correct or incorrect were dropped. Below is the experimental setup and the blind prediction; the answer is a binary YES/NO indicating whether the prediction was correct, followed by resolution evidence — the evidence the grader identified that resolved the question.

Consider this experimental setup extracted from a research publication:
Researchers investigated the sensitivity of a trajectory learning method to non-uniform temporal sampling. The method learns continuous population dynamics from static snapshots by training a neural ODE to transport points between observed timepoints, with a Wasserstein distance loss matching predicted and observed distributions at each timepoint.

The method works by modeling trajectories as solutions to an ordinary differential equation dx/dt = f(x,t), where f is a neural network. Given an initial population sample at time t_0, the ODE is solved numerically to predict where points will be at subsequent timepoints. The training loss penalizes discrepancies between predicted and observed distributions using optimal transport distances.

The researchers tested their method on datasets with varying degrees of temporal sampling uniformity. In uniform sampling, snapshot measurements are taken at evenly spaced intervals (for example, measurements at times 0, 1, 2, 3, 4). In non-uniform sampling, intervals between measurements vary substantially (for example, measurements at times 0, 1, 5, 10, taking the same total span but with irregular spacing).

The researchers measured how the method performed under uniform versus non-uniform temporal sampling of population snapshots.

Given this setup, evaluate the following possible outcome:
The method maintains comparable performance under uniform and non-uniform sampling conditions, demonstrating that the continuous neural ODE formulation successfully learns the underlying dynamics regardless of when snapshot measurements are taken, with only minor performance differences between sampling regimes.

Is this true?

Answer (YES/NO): NO